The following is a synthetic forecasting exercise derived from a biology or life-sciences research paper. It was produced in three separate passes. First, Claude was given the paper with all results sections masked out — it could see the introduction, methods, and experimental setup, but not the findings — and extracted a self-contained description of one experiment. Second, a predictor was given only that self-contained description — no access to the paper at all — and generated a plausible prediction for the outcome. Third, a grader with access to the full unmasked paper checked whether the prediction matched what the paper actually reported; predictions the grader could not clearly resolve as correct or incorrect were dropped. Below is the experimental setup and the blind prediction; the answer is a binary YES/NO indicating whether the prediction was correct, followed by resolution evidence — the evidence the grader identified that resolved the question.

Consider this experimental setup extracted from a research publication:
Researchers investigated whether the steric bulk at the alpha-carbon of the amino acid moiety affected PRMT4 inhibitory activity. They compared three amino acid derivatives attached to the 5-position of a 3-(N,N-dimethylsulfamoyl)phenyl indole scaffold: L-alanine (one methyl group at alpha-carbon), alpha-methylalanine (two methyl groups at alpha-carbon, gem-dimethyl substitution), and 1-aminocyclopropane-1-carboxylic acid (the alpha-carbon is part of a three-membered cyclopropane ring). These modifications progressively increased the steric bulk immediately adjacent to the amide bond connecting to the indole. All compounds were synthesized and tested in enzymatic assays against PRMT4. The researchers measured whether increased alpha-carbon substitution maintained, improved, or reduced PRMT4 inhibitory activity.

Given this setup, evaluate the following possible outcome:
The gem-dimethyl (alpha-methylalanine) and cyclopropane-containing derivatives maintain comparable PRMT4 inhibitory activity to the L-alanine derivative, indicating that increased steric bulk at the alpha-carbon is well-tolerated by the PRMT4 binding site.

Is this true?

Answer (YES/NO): NO